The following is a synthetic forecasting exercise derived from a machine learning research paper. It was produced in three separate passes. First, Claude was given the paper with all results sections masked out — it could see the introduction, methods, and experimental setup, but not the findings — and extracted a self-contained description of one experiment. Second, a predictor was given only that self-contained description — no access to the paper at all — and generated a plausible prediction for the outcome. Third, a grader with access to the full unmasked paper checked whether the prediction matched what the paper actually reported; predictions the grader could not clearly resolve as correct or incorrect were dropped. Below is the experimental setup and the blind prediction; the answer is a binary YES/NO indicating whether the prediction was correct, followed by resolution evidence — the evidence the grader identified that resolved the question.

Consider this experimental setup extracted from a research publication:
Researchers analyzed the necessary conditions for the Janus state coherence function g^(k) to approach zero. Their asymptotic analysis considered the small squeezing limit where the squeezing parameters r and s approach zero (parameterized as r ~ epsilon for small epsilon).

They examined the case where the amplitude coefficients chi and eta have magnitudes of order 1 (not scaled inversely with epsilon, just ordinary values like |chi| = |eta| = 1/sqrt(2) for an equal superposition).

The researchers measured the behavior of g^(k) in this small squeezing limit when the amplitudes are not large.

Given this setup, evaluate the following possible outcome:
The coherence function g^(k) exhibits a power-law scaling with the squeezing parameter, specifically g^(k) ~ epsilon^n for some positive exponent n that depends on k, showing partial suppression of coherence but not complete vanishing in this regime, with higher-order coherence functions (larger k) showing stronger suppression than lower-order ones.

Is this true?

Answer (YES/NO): NO